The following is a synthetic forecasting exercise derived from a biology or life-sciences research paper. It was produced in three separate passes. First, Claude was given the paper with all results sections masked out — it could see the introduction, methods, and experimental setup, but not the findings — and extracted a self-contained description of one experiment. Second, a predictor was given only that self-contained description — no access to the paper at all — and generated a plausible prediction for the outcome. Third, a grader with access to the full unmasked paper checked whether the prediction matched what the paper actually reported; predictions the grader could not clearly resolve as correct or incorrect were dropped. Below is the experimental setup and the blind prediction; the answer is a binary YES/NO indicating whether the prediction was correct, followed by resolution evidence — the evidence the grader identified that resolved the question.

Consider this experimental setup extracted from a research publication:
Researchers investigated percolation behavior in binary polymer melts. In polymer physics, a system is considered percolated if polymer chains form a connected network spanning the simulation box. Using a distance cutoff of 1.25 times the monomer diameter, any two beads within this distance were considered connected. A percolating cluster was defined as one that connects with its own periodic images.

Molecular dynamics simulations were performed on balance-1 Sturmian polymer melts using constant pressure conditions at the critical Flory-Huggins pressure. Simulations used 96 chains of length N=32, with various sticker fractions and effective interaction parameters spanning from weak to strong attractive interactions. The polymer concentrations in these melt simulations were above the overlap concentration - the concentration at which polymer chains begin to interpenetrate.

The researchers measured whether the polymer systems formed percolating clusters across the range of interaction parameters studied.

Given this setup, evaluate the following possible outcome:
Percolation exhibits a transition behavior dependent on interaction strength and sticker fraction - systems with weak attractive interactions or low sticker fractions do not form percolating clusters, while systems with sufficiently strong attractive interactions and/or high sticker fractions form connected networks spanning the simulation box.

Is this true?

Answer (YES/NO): NO